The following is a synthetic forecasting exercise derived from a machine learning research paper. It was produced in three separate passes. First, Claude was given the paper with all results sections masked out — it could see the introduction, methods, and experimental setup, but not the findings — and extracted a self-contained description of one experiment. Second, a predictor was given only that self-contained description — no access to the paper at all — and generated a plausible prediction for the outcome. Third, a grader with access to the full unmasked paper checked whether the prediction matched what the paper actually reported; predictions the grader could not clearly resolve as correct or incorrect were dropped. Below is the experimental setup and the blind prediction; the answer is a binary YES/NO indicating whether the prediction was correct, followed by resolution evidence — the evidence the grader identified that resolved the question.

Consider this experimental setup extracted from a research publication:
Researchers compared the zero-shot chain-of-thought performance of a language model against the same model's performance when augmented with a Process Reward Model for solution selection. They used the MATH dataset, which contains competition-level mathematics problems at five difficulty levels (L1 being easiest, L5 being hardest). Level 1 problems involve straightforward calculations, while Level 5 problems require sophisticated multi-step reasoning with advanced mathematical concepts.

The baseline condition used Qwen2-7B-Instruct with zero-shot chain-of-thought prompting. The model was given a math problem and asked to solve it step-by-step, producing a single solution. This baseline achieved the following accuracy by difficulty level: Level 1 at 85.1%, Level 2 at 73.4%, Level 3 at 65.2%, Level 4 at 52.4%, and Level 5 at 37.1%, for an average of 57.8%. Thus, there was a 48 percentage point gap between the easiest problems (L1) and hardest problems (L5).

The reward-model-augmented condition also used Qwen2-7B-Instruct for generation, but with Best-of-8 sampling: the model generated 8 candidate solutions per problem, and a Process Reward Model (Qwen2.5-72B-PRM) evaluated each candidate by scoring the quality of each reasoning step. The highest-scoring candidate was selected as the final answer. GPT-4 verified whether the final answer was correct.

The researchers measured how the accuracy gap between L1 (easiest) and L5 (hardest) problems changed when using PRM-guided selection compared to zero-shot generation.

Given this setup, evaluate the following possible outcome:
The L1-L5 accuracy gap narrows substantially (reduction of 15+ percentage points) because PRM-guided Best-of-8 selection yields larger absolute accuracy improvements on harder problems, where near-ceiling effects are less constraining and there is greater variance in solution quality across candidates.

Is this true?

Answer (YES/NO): NO